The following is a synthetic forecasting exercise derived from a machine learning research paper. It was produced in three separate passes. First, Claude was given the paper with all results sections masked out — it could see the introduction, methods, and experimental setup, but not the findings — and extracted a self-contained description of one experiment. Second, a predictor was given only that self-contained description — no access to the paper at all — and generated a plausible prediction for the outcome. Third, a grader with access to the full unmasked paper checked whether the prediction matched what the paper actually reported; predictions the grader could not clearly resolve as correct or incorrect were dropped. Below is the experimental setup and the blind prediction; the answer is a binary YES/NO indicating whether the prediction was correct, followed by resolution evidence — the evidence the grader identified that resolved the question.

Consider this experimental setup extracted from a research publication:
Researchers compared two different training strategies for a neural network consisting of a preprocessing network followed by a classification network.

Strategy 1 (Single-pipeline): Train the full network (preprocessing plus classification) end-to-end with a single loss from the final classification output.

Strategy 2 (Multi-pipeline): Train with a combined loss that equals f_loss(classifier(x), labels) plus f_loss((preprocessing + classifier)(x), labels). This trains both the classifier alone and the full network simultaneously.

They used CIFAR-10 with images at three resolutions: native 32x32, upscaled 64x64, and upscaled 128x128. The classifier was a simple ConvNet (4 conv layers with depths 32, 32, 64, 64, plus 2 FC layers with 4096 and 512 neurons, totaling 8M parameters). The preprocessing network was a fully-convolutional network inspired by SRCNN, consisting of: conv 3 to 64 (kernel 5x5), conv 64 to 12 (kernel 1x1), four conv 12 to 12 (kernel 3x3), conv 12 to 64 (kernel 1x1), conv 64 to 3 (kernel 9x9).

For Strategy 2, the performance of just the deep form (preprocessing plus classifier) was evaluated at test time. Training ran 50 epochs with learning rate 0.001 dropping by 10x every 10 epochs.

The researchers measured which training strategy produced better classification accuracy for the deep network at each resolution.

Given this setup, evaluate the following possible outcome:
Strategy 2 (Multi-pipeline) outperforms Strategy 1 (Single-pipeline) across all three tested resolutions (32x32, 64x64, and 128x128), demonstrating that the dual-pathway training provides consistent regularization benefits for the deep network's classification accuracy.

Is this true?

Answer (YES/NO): NO